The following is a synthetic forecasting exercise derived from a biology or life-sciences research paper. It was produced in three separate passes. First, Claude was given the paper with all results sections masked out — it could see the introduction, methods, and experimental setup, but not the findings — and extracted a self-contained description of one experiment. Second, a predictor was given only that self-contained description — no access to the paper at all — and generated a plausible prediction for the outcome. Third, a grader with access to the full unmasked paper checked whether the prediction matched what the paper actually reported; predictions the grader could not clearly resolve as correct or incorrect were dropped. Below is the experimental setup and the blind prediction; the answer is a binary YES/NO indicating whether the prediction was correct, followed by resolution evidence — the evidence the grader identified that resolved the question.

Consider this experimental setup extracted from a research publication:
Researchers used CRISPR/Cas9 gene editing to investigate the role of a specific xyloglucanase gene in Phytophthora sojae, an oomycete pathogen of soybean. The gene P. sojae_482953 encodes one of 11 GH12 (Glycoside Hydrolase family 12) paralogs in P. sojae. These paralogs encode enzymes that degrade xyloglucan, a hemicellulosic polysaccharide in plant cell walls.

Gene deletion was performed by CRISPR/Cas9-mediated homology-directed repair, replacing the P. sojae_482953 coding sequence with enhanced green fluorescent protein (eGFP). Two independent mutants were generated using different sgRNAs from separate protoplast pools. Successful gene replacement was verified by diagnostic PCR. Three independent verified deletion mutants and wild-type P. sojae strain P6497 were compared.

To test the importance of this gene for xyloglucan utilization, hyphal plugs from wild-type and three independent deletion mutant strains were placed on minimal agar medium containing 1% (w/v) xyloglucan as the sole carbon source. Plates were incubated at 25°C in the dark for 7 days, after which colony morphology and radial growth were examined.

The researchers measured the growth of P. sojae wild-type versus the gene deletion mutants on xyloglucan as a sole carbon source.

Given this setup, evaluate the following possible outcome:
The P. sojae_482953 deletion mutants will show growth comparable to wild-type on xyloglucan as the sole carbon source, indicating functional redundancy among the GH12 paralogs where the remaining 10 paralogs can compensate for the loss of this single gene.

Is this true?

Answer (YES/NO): YES